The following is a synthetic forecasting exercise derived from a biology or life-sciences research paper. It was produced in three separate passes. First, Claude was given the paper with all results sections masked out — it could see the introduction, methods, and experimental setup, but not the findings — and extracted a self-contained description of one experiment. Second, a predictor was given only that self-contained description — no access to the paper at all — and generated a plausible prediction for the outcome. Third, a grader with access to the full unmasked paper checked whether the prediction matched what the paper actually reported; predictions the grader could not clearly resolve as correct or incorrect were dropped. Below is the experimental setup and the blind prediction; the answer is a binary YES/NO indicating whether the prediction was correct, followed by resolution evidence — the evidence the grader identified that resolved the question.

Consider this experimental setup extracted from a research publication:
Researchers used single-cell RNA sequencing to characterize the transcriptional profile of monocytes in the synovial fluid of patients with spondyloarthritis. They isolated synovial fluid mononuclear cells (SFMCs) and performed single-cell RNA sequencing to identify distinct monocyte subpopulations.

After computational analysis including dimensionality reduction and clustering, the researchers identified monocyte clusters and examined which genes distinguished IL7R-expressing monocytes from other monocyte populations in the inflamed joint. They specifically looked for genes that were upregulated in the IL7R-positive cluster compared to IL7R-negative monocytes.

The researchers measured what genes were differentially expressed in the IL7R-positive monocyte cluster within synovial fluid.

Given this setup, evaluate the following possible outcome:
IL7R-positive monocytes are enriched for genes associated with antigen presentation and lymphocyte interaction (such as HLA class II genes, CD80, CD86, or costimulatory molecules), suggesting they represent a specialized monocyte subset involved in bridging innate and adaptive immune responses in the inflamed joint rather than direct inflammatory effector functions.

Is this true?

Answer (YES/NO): NO